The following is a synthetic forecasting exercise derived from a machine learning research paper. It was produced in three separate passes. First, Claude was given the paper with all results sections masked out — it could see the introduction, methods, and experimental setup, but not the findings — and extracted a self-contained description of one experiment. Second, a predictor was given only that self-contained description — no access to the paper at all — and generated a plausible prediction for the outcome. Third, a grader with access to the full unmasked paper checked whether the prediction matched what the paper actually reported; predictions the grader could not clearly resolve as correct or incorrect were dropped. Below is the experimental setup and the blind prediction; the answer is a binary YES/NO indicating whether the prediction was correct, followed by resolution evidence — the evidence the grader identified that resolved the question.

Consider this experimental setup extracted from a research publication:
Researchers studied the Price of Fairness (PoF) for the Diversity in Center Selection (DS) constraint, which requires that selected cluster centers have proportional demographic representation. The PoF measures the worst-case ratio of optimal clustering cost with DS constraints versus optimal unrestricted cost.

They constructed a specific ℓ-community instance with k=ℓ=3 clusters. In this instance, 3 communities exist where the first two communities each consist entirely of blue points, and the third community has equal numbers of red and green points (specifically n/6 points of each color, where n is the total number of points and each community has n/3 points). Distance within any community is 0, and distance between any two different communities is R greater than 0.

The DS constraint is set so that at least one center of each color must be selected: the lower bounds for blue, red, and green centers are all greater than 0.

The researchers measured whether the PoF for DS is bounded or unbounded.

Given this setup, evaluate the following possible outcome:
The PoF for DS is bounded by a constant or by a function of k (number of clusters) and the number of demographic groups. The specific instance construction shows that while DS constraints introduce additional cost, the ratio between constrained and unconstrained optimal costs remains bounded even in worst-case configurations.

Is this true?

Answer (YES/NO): NO